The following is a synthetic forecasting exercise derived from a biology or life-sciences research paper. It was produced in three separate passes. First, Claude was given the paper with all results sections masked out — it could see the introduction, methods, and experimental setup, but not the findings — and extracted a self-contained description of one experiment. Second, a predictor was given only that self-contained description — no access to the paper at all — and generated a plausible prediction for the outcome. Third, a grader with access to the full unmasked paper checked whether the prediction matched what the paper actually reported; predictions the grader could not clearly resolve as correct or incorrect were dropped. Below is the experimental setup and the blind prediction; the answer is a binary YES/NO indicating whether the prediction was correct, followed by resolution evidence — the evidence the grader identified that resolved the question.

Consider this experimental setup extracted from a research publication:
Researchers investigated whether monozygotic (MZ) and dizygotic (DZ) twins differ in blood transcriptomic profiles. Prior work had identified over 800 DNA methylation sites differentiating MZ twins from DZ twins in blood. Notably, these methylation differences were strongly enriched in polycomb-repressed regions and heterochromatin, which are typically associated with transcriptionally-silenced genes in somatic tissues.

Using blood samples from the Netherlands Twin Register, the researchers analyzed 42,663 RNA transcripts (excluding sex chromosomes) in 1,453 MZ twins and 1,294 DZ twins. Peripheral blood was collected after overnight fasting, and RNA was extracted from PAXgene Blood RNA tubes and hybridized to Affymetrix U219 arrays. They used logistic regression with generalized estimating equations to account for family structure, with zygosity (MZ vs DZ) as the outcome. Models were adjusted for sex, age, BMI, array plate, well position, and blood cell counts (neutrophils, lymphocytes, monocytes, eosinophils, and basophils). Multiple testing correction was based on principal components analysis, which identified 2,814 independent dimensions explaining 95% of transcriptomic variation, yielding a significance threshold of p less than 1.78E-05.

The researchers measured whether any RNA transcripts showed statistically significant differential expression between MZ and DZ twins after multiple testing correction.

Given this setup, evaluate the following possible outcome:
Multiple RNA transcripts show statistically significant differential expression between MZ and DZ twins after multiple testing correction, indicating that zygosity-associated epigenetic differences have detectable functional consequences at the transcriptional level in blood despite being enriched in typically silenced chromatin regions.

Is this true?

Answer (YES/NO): NO